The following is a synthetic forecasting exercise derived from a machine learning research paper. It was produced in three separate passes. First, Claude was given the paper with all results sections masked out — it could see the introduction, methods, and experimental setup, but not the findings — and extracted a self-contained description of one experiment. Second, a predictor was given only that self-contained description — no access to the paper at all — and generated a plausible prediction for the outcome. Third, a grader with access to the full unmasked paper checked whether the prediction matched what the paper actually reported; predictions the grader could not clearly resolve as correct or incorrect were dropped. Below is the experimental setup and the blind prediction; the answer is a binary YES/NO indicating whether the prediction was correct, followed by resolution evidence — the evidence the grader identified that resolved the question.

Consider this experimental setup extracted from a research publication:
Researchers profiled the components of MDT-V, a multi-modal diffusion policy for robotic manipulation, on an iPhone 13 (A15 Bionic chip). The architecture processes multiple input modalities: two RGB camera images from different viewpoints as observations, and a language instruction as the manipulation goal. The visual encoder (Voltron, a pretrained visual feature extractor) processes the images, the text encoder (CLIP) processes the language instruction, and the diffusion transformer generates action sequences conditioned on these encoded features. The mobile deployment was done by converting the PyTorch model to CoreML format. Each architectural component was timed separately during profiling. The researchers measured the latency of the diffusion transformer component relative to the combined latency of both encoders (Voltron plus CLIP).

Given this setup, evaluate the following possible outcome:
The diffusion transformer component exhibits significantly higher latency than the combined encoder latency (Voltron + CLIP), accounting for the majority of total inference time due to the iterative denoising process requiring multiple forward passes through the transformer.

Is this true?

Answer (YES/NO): YES